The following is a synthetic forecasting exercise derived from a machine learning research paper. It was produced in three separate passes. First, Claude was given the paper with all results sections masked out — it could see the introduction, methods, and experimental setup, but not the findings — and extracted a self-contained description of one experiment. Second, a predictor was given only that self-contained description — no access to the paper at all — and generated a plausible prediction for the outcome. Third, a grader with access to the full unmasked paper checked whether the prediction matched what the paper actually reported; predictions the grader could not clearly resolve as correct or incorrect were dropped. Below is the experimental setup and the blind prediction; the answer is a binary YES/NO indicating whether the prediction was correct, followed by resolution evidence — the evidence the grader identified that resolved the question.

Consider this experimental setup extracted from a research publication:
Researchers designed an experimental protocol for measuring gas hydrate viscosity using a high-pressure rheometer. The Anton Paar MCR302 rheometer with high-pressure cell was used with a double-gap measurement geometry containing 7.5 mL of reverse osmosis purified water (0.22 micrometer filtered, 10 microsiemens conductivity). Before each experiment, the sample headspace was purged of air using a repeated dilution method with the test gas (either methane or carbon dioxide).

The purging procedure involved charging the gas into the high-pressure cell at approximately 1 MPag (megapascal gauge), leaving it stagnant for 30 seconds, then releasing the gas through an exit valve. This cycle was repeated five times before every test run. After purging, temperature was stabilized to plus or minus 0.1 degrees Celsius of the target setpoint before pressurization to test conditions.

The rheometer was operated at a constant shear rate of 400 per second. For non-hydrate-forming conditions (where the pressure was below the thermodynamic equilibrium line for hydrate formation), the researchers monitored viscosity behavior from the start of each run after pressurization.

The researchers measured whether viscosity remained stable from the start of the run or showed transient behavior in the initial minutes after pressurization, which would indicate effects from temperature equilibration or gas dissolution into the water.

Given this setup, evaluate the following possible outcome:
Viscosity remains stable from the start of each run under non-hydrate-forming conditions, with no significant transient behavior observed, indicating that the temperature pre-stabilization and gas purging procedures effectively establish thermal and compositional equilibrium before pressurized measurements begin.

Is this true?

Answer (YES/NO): NO